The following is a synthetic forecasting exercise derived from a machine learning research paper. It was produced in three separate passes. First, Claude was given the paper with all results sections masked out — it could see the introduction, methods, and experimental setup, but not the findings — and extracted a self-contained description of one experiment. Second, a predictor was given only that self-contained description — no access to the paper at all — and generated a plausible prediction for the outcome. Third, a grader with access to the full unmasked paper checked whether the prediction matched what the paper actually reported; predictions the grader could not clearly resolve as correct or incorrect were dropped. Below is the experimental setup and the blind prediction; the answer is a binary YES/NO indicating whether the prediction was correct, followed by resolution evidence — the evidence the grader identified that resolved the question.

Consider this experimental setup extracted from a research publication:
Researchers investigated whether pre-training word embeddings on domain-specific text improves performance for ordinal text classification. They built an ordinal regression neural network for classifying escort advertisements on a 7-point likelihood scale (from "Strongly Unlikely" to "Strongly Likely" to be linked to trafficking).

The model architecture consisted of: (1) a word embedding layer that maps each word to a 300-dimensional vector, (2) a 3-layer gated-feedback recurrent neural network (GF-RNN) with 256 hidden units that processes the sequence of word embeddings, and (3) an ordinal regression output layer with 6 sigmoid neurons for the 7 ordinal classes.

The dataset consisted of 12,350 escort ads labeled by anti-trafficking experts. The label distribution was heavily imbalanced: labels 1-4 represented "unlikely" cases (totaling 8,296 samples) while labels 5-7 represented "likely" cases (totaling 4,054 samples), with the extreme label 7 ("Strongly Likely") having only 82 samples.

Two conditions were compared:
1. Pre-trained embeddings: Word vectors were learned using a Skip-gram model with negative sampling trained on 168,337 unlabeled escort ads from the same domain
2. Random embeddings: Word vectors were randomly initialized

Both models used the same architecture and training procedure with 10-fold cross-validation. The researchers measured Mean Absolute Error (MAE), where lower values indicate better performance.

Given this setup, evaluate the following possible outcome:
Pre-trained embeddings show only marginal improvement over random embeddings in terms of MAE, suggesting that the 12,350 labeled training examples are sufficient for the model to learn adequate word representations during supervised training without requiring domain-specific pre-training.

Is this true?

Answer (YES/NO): YES